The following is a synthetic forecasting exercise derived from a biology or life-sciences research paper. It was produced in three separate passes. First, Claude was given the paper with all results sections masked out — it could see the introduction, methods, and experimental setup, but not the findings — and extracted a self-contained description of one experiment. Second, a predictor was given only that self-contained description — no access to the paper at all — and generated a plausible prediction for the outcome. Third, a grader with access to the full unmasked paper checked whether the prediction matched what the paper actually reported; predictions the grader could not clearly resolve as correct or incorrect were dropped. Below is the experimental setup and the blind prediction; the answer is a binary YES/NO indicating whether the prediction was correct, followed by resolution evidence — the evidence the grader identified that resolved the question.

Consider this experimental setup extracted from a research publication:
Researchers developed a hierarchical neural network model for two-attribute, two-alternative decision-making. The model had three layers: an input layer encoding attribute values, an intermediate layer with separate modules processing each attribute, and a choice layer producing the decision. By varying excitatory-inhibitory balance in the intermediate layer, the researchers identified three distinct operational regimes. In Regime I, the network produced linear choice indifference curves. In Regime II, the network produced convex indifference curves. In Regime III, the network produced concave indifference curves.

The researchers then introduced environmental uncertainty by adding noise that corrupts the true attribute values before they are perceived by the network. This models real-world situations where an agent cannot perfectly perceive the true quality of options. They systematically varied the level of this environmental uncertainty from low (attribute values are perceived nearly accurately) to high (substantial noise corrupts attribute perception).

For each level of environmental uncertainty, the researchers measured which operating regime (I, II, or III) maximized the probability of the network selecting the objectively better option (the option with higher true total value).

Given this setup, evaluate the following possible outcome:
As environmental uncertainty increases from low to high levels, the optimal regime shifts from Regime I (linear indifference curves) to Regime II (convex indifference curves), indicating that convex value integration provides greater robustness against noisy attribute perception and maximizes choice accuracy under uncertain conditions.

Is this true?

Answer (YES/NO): NO